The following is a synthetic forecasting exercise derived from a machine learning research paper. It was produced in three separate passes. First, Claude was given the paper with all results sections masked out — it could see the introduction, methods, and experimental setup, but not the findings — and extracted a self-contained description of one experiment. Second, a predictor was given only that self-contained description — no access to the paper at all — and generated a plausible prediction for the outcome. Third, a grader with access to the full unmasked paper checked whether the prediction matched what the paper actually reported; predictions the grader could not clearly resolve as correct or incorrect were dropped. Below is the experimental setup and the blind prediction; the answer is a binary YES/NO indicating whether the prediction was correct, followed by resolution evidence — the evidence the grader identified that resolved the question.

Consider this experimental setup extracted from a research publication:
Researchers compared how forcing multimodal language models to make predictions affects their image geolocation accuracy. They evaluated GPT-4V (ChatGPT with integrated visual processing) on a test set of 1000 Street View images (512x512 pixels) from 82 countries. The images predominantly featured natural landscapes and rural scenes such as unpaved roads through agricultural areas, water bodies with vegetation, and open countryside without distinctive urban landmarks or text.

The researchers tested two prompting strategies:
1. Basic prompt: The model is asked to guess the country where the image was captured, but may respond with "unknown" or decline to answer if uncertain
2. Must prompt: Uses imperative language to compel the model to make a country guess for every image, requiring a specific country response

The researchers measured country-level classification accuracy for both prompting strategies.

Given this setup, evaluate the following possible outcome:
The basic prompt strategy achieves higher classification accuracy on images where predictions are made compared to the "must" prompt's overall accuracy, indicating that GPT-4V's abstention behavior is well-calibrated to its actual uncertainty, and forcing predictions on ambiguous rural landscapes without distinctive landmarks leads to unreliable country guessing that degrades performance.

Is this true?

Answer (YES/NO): NO